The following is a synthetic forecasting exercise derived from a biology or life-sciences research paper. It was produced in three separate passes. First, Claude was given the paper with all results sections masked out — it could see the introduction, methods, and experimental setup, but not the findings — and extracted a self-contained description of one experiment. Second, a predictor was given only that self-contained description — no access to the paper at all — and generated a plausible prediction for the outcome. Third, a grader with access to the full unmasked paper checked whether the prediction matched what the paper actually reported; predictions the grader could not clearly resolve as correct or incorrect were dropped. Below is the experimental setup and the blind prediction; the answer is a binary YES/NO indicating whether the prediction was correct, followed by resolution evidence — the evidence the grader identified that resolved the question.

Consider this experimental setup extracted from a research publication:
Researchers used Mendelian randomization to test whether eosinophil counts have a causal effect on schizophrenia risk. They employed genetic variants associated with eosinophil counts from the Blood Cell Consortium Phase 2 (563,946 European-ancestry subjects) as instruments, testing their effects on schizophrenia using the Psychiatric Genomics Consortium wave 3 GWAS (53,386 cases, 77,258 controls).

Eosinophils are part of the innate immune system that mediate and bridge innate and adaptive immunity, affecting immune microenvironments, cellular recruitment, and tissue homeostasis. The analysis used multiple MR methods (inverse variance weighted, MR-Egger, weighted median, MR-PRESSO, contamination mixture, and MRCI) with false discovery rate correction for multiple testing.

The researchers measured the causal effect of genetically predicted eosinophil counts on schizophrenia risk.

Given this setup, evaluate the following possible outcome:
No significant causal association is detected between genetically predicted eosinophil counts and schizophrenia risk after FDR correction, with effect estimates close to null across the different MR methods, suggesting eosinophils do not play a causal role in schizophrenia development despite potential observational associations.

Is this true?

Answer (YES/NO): NO